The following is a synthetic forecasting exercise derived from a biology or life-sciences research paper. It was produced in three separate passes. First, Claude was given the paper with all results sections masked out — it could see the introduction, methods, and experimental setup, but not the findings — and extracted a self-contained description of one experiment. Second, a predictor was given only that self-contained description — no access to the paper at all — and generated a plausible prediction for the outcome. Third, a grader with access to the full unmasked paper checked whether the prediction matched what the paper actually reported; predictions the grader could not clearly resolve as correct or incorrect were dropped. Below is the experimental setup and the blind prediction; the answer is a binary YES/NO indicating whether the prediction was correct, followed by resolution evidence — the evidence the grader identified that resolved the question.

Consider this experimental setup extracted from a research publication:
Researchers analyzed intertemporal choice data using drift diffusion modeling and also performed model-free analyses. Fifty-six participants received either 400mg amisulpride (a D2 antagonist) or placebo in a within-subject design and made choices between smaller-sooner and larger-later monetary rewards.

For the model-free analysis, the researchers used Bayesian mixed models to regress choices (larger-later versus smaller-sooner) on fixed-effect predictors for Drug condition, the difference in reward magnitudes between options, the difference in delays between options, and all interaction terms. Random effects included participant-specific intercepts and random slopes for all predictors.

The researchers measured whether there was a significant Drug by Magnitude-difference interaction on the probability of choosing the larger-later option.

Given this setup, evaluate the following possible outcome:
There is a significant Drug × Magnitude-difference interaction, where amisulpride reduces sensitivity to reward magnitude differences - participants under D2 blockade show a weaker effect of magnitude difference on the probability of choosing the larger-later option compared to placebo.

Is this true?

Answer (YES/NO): NO